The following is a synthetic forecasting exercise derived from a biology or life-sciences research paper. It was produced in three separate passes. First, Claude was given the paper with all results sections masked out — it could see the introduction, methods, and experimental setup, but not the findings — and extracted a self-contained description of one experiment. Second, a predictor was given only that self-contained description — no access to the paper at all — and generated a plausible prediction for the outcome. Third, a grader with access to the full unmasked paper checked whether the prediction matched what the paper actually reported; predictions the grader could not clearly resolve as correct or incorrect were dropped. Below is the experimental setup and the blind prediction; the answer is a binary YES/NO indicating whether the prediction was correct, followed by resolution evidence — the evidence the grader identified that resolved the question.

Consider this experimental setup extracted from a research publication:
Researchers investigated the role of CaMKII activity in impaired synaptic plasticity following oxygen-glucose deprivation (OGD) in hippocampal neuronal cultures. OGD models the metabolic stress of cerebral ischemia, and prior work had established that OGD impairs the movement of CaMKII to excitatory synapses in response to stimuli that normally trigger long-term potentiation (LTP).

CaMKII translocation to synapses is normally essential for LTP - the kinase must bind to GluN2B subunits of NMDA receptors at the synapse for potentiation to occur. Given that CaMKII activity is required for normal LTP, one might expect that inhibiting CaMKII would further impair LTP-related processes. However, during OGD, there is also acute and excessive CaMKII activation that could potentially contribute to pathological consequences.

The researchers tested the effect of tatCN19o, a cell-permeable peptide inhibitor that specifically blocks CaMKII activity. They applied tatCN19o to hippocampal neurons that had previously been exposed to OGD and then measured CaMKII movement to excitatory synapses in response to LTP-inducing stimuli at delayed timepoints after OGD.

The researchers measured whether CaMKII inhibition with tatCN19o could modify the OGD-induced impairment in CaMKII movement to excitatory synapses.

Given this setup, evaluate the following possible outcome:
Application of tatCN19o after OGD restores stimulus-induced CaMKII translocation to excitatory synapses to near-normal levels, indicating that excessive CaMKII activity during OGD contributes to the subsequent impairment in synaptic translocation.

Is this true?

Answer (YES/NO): YES